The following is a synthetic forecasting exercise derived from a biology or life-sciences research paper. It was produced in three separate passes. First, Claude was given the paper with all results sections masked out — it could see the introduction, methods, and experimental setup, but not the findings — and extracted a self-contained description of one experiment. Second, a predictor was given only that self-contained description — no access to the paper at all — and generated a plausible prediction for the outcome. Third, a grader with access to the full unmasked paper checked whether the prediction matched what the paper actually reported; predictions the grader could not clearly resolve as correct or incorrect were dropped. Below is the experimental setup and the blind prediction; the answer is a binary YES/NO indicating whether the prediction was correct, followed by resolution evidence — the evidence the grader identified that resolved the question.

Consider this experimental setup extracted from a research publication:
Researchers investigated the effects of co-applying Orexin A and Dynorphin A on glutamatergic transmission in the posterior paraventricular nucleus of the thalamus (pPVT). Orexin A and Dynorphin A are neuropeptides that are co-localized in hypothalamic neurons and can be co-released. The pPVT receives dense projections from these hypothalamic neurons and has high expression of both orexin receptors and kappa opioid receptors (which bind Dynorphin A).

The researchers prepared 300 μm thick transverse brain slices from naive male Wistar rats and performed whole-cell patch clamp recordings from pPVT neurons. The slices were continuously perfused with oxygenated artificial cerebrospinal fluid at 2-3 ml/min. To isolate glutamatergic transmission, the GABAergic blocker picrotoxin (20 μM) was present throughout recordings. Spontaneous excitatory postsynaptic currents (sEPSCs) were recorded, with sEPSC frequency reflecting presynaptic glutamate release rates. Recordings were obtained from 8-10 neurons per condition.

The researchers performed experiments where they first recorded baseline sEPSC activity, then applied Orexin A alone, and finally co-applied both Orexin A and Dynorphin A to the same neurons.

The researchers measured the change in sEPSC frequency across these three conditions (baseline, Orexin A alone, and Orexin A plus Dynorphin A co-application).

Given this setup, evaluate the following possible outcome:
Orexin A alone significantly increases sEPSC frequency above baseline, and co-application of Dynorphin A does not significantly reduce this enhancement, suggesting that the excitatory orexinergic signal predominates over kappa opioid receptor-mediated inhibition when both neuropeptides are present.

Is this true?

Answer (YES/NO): NO